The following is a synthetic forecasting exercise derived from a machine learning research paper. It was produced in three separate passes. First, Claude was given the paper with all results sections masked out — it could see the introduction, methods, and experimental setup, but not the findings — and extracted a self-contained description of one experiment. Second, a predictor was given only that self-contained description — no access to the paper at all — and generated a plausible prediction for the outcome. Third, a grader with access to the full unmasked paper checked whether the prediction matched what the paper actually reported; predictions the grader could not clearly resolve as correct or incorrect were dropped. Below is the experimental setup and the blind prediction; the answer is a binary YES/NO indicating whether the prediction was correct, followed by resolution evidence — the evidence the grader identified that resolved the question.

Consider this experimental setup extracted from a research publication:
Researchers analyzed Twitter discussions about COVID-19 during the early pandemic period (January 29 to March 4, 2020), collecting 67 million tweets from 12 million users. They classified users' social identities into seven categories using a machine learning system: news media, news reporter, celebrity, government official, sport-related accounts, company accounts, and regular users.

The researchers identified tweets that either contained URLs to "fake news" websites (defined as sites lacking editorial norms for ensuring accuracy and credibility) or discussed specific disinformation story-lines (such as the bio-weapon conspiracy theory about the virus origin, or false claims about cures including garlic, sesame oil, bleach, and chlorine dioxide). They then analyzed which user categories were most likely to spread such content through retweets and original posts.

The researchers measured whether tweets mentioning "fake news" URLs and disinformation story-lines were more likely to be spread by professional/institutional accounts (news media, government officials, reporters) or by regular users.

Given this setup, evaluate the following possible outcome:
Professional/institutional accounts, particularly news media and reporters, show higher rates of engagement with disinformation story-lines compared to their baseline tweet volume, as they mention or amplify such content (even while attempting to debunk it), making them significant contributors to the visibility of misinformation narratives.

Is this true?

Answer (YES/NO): NO